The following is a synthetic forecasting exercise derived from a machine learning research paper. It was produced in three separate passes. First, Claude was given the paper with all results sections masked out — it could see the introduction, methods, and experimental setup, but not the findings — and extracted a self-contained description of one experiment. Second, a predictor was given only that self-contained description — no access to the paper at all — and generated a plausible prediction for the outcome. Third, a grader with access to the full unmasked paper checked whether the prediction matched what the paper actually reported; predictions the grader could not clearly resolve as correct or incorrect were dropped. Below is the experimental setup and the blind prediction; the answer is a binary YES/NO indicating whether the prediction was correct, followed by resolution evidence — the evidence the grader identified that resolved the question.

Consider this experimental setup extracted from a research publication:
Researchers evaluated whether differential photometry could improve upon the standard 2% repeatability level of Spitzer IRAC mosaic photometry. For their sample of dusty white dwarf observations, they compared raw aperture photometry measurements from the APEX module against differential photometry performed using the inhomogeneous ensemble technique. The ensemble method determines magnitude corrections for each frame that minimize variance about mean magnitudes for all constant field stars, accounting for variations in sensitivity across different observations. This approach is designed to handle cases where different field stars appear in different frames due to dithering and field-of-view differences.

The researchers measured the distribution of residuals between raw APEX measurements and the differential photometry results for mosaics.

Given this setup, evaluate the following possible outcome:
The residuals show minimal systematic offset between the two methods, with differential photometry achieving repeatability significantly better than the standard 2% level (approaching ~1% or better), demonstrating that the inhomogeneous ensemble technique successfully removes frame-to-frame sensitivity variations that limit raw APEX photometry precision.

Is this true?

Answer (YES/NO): NO